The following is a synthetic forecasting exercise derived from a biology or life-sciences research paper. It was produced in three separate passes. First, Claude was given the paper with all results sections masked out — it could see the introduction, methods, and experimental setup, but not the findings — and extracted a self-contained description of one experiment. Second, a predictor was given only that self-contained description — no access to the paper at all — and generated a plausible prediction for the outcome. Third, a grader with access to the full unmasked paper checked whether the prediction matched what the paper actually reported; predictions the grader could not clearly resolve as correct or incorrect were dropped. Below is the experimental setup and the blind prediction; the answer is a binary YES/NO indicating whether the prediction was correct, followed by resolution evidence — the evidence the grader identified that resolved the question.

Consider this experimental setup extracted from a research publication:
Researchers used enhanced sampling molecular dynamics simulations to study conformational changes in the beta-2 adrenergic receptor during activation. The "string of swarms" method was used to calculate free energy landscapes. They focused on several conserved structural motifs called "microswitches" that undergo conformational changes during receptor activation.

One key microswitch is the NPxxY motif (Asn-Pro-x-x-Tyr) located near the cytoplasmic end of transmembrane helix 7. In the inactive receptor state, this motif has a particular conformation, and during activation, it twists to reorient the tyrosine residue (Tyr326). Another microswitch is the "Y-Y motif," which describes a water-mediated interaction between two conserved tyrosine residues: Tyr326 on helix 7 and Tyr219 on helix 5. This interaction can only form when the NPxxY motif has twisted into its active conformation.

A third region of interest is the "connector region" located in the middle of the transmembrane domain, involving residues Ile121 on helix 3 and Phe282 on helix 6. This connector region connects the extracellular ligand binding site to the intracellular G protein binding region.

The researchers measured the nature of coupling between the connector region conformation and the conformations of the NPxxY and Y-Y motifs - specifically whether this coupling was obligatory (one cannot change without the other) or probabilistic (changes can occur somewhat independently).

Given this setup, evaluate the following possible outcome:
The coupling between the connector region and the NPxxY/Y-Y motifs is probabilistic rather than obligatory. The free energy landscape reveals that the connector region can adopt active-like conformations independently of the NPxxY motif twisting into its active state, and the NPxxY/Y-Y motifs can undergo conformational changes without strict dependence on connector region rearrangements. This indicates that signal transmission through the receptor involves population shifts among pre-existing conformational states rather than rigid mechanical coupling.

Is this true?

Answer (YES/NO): YES